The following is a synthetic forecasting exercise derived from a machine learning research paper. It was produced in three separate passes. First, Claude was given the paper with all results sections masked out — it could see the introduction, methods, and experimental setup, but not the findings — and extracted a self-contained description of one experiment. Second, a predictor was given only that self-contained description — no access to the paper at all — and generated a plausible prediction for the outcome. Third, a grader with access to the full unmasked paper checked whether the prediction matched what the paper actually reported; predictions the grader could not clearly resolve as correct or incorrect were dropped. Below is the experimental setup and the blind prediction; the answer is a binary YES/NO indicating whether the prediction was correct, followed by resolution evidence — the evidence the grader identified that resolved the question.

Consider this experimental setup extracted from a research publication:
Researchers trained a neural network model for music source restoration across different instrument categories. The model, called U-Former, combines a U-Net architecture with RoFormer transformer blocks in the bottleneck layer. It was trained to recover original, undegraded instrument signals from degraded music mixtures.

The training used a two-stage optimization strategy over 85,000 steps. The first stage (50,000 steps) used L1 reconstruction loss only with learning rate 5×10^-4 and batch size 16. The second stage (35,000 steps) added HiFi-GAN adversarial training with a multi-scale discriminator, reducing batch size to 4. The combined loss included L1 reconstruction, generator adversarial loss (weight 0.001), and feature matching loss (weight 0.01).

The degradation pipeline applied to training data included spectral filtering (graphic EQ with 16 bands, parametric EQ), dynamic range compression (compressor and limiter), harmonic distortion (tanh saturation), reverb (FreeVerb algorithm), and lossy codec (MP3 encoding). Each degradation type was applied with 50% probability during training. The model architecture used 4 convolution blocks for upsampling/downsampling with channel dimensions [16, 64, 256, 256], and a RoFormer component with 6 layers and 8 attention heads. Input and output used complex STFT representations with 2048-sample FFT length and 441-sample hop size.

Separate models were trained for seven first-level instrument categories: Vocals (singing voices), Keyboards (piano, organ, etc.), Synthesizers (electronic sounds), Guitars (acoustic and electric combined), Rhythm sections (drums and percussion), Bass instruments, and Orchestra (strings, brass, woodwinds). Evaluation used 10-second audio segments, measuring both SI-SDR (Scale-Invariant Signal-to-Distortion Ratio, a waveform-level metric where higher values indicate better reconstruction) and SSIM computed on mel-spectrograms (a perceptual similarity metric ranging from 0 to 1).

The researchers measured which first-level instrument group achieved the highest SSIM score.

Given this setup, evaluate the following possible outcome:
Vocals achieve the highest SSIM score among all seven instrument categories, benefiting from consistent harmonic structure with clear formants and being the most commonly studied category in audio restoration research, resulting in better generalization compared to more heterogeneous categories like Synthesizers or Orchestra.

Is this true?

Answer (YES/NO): NO